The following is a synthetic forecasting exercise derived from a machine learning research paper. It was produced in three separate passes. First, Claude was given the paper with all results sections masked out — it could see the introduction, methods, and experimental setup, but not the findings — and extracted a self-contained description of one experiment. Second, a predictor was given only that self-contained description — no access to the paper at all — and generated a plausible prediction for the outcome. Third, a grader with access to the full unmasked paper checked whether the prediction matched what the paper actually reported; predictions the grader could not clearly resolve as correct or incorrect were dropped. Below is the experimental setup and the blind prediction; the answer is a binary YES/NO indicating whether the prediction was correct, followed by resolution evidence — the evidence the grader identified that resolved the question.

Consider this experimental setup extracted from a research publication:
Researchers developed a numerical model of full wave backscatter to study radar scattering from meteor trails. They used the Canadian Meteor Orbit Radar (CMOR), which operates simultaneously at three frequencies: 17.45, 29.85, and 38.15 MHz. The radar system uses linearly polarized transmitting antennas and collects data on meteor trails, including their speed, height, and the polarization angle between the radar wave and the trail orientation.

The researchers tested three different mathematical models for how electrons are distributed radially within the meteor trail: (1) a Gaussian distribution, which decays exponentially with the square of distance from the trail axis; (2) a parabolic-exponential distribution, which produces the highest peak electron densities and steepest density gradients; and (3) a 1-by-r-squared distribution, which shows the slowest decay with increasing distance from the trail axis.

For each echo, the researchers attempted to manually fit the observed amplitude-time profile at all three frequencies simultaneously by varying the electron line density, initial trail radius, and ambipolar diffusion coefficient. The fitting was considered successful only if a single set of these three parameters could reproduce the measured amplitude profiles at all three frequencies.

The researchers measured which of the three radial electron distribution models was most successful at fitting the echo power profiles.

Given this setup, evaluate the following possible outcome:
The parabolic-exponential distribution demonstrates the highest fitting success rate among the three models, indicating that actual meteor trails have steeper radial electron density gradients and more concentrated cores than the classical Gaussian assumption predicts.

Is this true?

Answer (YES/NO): NO